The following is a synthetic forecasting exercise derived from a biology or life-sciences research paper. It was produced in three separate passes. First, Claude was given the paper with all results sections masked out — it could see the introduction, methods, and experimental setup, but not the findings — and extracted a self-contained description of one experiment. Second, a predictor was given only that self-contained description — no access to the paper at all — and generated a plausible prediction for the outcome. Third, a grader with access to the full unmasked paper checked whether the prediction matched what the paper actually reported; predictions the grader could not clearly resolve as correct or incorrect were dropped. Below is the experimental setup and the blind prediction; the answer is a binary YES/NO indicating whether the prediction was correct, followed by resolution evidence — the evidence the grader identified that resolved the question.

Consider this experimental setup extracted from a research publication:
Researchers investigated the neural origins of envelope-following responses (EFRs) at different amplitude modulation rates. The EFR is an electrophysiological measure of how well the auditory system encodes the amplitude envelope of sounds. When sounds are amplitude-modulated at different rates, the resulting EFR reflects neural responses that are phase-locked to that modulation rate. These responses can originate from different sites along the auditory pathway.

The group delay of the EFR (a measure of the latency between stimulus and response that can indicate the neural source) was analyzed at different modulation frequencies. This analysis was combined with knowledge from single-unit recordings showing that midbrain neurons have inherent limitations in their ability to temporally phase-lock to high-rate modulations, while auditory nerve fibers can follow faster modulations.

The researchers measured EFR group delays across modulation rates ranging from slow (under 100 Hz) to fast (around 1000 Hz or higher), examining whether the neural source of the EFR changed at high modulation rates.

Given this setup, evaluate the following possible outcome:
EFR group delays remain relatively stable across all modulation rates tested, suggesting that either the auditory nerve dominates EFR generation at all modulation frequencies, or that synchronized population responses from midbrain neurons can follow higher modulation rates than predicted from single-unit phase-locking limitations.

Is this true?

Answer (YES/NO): NO